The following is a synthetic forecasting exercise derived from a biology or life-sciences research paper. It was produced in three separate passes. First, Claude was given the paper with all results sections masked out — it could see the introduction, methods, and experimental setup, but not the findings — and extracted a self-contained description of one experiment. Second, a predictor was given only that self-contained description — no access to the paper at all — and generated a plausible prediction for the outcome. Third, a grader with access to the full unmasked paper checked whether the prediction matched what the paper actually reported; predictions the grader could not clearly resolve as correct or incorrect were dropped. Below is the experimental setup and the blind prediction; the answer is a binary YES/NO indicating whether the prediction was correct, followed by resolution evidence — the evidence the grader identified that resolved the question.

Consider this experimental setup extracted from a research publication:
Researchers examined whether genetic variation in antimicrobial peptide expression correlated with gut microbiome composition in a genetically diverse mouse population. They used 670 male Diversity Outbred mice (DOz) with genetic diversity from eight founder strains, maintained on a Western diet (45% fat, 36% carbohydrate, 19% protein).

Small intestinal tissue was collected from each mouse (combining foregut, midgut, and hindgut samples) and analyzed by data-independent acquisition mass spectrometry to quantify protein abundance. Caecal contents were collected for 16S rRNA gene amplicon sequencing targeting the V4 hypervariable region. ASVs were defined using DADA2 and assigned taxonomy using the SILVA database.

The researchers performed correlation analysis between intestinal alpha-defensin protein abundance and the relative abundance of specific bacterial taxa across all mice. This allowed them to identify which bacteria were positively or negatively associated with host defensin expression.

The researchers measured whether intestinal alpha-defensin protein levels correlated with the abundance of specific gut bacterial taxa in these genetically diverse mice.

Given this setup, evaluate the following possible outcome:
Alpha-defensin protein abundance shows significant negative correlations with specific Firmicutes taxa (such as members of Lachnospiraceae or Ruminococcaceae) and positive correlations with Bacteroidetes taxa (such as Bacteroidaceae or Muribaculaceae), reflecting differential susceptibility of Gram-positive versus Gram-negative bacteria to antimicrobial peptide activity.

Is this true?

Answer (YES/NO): NO